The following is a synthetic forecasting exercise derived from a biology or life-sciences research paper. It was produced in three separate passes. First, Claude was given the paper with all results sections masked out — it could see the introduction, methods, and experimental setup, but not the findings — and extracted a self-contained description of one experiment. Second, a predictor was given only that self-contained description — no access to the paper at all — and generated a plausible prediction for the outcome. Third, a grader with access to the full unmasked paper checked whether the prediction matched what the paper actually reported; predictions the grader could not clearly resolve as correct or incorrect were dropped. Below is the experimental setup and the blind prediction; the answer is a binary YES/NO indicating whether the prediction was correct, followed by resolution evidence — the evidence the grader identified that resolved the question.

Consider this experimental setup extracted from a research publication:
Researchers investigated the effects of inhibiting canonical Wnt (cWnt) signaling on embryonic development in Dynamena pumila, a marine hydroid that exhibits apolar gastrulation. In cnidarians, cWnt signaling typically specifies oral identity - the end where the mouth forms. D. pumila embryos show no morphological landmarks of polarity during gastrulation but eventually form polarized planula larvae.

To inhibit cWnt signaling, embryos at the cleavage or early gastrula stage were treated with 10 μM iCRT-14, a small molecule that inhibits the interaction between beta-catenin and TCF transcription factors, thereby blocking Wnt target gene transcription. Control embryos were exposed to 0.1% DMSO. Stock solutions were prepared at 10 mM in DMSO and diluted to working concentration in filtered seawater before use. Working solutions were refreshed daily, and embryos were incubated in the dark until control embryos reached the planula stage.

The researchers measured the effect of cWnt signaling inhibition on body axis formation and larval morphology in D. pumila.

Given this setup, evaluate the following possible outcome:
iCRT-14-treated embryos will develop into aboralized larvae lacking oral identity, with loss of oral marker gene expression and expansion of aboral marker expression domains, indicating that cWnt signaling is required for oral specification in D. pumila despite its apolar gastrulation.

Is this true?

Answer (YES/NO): NO